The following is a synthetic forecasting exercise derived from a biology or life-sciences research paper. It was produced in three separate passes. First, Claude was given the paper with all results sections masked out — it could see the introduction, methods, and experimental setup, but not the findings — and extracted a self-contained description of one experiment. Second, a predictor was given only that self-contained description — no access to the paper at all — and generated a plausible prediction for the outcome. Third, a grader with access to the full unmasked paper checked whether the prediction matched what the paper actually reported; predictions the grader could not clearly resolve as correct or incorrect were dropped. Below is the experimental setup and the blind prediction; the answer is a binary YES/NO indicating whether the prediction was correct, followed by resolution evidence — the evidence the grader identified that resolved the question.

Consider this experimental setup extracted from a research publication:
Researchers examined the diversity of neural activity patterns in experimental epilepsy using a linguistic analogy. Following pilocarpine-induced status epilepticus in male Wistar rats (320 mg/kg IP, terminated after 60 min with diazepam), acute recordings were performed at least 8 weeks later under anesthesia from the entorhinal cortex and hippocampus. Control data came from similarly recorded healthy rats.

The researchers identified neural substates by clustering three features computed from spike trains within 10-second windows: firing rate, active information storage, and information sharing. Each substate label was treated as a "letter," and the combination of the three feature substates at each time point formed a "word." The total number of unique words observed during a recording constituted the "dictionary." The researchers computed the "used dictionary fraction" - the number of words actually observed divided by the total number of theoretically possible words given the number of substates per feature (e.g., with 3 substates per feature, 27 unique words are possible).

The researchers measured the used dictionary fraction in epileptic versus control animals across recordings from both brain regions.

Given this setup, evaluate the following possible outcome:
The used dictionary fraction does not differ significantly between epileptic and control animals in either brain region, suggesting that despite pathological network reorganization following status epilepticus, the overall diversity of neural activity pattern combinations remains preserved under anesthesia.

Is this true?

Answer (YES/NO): NO